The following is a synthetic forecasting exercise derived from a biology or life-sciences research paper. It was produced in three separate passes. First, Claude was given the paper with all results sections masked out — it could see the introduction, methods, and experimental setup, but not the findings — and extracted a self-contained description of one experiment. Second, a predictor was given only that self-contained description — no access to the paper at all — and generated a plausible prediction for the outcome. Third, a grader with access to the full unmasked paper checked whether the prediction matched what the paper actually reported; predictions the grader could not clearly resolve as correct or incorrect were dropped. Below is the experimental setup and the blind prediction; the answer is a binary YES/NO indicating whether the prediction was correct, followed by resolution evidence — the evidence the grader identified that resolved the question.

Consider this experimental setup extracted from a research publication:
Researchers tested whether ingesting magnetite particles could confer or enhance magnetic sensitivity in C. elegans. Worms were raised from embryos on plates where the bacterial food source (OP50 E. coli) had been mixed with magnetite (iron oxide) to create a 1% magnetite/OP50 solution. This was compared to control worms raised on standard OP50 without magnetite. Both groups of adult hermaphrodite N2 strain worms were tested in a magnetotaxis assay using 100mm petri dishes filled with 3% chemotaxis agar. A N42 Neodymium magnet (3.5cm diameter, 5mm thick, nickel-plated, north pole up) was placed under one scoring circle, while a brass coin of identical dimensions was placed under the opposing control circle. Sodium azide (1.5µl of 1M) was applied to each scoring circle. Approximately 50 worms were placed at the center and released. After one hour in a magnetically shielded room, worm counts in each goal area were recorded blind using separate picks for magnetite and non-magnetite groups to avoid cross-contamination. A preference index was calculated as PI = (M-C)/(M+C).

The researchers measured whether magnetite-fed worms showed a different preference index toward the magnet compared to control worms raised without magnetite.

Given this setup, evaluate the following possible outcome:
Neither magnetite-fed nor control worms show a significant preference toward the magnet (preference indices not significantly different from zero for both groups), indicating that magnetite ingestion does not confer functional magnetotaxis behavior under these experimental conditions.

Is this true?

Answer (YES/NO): NO